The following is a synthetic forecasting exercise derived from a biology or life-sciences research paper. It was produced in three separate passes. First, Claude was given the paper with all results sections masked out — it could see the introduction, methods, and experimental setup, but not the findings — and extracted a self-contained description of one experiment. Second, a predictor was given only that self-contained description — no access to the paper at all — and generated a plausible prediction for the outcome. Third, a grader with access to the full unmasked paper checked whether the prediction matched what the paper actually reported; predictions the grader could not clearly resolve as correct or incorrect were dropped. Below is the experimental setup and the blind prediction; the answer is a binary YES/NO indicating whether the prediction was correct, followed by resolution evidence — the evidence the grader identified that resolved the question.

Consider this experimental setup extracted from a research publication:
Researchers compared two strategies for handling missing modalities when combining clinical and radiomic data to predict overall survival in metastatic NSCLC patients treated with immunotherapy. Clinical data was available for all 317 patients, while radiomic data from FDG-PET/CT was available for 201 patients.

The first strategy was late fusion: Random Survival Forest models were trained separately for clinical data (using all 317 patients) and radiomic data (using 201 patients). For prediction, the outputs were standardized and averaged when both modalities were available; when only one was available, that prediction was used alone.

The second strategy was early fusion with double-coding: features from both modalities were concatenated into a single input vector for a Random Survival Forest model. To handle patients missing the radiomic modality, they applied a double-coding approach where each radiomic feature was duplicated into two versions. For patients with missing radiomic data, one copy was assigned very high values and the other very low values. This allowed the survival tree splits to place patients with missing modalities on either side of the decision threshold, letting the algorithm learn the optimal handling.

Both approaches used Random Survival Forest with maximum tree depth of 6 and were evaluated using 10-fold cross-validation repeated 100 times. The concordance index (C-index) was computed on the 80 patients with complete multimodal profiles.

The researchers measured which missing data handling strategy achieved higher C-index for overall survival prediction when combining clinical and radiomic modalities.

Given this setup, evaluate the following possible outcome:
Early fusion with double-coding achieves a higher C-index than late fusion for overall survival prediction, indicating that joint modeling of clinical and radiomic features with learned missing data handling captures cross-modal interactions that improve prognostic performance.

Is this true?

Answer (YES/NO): NO